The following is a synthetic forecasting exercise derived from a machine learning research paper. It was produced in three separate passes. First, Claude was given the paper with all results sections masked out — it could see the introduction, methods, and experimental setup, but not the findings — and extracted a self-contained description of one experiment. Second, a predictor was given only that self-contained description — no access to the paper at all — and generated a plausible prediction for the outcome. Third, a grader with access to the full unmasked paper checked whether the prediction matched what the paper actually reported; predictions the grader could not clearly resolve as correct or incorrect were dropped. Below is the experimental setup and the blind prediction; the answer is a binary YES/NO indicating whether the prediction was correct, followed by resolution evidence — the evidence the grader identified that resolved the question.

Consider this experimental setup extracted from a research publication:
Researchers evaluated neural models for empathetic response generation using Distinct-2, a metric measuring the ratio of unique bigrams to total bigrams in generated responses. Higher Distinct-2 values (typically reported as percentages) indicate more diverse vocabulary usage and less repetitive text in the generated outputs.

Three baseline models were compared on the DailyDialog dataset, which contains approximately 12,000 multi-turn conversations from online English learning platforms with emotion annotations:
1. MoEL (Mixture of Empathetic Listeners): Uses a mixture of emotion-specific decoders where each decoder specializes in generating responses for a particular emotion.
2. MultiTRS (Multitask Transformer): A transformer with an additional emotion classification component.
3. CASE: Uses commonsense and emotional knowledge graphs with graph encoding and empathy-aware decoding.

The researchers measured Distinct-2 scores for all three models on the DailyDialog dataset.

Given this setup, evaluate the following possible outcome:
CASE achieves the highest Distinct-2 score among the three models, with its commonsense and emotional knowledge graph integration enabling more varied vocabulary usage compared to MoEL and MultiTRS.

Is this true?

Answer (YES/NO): NO